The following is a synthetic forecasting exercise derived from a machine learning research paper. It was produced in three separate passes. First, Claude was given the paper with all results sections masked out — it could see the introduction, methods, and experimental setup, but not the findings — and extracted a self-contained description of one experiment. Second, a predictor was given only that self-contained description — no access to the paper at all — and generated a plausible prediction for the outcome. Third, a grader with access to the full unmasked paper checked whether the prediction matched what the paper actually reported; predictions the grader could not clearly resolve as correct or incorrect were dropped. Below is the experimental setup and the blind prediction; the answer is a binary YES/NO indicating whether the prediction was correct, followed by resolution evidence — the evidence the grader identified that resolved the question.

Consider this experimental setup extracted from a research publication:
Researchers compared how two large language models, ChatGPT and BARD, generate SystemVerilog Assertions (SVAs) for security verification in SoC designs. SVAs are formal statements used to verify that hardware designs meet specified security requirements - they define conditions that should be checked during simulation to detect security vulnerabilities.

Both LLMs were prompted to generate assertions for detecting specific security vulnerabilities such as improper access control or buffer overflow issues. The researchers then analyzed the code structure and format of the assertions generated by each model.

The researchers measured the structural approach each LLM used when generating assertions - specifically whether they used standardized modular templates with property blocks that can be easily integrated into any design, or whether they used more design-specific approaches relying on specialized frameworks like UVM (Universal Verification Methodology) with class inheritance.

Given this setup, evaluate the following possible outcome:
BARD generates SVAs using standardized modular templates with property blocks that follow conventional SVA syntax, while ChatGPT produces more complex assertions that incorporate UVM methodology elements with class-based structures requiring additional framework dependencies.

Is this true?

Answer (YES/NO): NO